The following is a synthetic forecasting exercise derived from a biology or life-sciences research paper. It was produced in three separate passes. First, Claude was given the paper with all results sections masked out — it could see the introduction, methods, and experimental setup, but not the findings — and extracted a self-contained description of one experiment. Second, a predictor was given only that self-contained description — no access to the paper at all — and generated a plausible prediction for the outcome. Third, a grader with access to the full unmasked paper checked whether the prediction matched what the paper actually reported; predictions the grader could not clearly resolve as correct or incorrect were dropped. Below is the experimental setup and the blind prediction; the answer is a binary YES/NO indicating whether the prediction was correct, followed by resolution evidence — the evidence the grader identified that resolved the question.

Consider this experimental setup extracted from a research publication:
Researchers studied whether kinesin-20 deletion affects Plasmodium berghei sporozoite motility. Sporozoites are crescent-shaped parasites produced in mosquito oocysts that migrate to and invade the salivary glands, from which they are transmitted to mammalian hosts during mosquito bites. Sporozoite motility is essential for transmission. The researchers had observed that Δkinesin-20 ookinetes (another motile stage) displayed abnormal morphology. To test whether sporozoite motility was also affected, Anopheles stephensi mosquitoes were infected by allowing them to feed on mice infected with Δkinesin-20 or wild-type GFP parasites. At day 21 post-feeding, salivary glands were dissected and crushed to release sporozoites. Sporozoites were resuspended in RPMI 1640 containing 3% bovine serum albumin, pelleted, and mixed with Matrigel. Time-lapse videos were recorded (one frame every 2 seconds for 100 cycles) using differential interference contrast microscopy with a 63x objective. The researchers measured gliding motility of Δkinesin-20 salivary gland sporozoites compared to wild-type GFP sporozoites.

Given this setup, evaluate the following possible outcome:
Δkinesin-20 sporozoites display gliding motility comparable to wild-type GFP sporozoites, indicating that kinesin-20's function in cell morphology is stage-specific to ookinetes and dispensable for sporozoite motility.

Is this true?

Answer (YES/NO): YES